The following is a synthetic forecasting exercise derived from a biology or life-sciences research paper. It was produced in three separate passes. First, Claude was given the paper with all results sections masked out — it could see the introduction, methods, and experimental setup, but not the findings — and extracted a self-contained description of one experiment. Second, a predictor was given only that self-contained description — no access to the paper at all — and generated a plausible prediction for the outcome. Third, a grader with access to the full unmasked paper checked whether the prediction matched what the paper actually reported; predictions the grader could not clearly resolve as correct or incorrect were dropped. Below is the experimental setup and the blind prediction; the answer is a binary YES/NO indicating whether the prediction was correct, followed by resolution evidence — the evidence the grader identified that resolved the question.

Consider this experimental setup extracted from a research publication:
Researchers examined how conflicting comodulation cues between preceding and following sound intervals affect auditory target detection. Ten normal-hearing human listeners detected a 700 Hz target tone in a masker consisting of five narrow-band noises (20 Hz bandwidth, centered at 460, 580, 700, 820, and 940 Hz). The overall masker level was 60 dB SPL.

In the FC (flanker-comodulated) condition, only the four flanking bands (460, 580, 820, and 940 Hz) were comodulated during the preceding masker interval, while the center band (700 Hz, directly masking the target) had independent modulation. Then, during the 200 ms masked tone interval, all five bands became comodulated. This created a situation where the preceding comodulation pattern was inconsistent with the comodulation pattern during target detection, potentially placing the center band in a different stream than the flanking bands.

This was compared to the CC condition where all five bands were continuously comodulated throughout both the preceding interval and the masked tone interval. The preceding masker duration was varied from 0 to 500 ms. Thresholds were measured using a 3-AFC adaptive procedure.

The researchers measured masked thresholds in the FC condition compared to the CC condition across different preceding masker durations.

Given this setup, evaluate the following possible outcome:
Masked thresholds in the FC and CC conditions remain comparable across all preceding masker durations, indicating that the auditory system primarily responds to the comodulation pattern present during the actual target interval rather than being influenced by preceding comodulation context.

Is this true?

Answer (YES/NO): NO